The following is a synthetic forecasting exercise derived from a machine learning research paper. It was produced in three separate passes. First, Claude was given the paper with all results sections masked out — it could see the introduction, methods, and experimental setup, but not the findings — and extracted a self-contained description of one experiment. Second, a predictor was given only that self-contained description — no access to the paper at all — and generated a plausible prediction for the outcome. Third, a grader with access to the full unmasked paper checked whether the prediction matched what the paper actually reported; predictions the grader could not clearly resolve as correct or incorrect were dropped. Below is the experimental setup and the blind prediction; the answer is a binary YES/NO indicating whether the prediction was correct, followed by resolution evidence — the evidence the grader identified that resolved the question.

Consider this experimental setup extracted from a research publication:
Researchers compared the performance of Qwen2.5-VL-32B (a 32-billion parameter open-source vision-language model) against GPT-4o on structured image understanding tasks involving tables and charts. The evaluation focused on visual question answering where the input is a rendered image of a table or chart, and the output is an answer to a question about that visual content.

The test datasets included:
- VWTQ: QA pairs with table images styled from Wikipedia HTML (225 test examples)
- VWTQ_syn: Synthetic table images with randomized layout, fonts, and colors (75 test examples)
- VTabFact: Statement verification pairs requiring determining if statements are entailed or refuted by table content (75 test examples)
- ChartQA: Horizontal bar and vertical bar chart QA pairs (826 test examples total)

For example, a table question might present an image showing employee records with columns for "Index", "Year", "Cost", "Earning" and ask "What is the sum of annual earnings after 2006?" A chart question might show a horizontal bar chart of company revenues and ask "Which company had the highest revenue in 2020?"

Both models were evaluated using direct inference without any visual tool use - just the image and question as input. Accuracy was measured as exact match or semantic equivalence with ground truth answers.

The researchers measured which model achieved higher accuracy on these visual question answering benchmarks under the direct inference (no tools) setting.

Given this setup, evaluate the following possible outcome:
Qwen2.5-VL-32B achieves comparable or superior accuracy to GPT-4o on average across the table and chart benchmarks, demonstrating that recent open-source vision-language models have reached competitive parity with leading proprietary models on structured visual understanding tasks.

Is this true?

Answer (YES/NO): YES